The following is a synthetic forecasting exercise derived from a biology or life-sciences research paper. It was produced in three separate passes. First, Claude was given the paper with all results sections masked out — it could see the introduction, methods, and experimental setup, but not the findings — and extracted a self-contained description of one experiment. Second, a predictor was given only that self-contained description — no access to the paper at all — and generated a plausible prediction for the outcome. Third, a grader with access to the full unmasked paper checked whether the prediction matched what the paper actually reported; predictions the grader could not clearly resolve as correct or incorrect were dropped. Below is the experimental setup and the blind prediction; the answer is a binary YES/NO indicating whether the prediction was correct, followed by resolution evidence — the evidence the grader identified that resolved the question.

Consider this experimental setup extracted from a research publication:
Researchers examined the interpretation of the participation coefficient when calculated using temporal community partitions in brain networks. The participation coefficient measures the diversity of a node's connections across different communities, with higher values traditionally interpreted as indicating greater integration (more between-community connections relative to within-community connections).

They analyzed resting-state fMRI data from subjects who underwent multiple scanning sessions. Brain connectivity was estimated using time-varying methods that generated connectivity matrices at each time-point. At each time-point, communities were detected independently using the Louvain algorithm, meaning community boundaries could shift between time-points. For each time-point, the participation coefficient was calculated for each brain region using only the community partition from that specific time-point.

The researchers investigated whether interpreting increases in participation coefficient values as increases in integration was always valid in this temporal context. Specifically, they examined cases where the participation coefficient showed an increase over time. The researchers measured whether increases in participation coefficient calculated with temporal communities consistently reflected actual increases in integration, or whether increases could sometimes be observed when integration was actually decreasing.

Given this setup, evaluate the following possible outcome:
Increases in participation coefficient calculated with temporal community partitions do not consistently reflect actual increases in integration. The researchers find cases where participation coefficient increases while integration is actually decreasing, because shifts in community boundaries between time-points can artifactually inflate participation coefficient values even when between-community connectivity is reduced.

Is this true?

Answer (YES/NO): YES